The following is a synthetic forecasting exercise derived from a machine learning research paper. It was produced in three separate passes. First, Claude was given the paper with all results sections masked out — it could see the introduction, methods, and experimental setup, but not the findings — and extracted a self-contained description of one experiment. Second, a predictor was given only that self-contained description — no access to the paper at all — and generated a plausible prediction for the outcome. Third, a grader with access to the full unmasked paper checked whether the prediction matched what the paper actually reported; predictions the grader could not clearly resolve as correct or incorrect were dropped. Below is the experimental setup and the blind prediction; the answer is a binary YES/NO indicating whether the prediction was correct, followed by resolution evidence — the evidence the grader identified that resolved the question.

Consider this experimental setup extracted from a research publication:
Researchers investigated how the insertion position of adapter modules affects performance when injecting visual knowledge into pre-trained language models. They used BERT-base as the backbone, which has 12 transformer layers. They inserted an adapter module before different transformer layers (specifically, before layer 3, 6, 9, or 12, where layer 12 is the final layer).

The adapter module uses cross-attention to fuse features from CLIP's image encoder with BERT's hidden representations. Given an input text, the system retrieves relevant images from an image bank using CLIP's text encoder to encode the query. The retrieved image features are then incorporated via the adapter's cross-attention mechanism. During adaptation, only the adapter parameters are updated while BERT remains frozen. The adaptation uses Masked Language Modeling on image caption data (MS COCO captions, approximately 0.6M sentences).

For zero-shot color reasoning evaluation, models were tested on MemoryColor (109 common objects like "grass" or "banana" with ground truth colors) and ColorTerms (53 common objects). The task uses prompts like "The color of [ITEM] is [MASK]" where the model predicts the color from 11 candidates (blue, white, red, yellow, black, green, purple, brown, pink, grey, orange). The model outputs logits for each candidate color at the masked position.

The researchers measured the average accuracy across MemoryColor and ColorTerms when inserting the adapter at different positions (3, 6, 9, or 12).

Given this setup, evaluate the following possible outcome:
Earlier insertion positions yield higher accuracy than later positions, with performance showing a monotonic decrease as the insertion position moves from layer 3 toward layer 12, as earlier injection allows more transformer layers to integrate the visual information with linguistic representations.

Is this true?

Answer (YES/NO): NO